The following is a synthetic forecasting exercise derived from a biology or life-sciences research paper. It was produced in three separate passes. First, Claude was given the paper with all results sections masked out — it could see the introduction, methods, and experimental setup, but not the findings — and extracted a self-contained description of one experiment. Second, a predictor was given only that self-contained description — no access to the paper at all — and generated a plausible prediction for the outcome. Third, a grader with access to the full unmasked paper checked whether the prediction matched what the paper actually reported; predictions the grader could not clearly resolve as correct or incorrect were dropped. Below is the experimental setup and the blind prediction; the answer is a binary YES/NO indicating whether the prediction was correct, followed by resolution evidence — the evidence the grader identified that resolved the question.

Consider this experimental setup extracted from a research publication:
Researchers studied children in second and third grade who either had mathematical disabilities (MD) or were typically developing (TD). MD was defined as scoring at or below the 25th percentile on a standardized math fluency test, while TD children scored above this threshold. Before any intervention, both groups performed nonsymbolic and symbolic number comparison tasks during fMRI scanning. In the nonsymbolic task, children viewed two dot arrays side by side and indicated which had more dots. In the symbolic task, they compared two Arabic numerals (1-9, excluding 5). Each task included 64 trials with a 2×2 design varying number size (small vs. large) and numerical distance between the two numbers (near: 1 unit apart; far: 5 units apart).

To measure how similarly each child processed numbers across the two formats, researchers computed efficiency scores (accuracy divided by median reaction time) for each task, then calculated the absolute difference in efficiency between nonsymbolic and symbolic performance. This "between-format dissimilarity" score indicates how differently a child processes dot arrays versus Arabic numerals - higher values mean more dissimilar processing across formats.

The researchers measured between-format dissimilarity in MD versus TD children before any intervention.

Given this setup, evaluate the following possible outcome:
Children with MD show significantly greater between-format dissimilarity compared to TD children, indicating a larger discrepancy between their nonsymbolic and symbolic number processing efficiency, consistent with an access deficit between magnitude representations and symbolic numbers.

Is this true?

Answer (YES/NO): YES